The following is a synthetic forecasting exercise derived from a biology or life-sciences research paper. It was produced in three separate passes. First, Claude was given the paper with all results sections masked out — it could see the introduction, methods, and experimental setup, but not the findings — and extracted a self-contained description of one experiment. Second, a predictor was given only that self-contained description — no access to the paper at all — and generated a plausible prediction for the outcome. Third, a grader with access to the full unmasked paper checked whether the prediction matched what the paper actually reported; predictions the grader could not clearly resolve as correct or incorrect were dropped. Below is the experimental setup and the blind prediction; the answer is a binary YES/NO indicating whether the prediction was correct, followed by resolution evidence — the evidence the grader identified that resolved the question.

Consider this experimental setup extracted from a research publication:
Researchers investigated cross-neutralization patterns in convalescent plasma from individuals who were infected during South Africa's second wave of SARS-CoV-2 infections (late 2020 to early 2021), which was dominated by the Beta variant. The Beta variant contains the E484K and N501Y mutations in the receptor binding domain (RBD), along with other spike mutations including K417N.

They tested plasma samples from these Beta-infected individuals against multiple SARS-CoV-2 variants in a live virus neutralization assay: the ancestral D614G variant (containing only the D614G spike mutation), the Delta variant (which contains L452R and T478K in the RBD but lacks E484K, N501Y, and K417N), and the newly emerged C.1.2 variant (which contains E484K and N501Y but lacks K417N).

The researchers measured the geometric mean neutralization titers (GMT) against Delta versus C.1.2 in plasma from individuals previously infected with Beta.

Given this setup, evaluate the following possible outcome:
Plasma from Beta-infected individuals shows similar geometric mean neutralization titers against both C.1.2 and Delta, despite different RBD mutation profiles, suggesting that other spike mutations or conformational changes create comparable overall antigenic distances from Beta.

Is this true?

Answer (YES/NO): NO